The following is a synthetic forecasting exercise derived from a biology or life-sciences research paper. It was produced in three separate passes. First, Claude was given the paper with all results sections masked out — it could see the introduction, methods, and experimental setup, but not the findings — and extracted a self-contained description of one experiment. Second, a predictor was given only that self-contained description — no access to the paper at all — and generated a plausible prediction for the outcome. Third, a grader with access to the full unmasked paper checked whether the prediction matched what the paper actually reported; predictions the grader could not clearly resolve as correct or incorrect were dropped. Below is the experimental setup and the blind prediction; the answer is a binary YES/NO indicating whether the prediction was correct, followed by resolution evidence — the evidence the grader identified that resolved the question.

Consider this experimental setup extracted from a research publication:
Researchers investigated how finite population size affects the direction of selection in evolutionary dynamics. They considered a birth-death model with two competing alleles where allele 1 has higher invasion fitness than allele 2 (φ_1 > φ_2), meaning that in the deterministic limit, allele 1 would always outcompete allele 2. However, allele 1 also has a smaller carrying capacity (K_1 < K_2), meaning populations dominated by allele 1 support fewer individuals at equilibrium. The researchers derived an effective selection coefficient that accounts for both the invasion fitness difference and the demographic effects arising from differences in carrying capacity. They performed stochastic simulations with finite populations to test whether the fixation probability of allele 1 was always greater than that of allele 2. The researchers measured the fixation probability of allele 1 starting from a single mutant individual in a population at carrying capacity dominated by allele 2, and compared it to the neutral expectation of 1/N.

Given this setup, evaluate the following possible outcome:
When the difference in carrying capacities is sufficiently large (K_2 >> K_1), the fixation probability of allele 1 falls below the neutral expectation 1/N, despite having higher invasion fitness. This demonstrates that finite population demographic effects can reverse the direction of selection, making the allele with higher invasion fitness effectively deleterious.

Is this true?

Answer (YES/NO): NO